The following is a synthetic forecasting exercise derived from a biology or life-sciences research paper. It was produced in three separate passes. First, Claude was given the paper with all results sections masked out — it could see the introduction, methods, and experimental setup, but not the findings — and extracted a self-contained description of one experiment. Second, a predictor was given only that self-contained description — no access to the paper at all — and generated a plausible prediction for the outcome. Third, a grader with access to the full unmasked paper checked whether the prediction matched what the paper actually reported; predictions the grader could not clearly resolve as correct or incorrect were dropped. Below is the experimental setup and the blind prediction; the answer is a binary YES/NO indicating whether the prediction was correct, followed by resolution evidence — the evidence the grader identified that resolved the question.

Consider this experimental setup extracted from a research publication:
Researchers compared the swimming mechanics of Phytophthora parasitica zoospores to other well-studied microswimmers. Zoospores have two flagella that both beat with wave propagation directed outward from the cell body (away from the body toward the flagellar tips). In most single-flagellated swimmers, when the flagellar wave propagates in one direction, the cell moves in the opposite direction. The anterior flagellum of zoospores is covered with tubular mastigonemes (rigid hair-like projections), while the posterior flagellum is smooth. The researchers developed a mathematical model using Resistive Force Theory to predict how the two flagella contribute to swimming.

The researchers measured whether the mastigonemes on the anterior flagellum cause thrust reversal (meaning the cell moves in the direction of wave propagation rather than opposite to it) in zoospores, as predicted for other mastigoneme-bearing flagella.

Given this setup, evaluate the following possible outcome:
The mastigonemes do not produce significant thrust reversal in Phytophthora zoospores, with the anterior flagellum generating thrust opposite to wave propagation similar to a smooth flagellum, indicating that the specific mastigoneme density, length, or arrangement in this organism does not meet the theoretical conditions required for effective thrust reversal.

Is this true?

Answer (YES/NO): NO